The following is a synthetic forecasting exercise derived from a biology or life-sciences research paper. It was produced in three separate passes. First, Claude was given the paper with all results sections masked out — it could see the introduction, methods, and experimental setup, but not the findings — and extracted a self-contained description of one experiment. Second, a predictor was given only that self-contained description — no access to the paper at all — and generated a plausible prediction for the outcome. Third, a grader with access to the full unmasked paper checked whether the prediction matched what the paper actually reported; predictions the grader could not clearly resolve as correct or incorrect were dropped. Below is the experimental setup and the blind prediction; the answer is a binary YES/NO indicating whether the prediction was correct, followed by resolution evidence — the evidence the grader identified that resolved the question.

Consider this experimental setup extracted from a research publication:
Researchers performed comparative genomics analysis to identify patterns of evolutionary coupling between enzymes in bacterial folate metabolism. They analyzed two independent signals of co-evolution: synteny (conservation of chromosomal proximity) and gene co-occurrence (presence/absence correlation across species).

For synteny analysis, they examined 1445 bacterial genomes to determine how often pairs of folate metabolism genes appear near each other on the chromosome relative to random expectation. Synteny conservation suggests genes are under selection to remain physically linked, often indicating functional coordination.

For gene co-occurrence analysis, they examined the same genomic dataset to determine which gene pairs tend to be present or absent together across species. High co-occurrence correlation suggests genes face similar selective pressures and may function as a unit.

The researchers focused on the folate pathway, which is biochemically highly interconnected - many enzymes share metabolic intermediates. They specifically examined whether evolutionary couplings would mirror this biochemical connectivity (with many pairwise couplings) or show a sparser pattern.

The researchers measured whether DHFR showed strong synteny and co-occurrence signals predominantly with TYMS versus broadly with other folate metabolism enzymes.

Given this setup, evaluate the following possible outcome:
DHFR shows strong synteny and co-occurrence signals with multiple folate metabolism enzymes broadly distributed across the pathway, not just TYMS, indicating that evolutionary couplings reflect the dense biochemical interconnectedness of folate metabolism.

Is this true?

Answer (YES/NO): NO